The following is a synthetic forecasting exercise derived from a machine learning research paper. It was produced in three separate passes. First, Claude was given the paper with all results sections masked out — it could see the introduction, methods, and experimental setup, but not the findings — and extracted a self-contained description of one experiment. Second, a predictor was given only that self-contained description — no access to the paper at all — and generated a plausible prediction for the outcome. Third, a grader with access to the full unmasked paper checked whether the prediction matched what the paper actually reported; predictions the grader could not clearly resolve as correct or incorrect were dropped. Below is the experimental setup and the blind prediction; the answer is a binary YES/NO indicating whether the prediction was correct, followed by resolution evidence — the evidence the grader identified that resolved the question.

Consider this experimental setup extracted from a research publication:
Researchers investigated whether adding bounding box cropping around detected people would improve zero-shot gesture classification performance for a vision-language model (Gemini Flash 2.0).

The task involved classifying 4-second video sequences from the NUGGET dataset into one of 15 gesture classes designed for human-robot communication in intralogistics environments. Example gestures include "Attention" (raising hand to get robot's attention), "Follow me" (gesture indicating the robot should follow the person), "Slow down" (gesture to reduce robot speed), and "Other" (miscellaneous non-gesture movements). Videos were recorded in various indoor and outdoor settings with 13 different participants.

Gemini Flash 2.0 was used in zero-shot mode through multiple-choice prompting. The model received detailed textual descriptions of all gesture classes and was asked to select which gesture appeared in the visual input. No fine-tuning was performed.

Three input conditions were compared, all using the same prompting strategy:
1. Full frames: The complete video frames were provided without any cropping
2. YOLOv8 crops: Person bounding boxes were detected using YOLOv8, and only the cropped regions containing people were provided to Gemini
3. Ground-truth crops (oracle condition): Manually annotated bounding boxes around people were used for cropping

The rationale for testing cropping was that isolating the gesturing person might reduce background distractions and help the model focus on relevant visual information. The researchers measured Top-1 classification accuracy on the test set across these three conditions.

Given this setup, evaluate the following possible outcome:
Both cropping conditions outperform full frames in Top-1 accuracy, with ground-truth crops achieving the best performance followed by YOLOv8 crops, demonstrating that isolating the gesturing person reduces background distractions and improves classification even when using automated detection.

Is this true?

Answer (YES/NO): NO